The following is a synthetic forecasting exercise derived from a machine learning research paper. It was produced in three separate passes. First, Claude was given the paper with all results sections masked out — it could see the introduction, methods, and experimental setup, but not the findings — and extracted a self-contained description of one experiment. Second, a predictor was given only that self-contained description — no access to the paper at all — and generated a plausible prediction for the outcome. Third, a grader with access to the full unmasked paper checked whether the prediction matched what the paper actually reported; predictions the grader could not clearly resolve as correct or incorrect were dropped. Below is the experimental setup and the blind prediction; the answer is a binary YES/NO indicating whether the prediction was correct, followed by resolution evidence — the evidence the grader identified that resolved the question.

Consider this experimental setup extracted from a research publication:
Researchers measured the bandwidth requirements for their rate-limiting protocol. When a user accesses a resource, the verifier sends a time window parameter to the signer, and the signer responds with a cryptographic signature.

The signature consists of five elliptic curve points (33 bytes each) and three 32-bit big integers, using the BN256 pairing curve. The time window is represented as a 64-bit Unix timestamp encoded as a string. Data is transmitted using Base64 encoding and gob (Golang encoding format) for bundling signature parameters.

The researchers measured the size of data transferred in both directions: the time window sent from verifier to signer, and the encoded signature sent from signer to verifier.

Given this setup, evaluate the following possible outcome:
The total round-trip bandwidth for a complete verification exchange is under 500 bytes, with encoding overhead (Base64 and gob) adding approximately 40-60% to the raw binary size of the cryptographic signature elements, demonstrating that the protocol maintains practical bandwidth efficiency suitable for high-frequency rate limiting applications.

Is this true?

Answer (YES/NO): NO